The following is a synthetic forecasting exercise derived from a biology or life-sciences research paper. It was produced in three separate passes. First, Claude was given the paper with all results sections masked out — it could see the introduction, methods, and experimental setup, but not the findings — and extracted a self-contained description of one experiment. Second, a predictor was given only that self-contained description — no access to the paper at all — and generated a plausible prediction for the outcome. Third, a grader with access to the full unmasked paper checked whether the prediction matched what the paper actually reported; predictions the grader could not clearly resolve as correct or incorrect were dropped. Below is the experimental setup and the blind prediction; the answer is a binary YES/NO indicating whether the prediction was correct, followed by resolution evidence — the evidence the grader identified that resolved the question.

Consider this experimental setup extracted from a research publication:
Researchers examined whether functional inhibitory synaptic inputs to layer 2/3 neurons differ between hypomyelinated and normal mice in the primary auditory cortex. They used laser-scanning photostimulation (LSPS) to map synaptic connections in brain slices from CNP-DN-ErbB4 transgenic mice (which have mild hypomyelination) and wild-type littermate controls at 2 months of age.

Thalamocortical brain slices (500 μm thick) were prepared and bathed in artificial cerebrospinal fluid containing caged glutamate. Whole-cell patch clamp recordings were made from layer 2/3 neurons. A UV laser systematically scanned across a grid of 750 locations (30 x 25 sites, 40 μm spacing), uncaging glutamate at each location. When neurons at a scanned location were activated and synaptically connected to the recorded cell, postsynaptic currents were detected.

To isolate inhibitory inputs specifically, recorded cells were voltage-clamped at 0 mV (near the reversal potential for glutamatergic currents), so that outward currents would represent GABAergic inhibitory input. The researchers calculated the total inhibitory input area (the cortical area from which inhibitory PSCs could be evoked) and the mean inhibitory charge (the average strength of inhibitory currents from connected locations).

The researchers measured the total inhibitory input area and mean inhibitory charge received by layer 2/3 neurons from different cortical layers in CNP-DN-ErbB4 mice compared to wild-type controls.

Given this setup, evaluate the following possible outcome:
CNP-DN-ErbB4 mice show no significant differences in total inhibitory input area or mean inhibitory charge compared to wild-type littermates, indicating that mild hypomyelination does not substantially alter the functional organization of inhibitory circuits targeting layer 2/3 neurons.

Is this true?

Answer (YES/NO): NO